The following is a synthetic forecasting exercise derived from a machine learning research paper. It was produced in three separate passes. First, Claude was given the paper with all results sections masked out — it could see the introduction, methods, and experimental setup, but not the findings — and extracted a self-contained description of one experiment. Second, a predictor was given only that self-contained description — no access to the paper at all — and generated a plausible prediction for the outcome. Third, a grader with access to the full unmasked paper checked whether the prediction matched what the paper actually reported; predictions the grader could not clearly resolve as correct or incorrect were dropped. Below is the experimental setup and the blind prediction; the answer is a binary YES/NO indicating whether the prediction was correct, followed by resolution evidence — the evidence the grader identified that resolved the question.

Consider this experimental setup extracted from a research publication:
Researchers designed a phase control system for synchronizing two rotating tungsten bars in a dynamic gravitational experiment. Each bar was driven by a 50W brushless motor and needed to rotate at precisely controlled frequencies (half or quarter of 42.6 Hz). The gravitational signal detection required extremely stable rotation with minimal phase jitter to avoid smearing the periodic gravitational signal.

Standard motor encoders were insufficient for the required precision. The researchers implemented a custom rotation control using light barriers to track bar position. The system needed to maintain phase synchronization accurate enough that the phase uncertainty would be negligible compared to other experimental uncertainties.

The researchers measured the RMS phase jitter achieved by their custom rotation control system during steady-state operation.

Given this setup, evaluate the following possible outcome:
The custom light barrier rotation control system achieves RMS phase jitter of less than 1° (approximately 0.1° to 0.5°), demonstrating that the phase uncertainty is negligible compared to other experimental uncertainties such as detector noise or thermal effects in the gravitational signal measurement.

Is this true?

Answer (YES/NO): NO